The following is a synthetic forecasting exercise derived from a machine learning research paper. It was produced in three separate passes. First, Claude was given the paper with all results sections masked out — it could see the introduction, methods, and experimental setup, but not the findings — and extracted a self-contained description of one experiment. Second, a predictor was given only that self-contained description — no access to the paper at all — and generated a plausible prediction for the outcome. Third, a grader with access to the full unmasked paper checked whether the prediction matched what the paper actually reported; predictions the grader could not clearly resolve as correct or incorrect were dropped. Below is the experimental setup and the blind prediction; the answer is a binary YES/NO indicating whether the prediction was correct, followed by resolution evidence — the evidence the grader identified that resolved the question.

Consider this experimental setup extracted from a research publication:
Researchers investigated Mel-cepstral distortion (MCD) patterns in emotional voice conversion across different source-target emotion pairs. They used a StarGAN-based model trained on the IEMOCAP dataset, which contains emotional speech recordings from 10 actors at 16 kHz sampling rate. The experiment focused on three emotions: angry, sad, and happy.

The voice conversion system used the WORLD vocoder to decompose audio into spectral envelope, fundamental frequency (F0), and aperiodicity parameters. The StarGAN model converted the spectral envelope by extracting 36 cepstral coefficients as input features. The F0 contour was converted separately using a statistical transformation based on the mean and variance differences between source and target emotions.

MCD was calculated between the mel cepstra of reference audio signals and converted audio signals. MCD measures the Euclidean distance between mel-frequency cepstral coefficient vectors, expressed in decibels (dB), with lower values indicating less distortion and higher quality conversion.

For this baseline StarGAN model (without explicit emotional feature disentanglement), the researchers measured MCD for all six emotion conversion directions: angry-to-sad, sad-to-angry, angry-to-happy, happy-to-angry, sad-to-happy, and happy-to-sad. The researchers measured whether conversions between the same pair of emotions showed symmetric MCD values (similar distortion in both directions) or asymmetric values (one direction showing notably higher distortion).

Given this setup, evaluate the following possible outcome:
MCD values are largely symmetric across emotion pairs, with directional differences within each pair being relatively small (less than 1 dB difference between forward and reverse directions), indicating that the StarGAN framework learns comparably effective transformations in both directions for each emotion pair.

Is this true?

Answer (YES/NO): NO